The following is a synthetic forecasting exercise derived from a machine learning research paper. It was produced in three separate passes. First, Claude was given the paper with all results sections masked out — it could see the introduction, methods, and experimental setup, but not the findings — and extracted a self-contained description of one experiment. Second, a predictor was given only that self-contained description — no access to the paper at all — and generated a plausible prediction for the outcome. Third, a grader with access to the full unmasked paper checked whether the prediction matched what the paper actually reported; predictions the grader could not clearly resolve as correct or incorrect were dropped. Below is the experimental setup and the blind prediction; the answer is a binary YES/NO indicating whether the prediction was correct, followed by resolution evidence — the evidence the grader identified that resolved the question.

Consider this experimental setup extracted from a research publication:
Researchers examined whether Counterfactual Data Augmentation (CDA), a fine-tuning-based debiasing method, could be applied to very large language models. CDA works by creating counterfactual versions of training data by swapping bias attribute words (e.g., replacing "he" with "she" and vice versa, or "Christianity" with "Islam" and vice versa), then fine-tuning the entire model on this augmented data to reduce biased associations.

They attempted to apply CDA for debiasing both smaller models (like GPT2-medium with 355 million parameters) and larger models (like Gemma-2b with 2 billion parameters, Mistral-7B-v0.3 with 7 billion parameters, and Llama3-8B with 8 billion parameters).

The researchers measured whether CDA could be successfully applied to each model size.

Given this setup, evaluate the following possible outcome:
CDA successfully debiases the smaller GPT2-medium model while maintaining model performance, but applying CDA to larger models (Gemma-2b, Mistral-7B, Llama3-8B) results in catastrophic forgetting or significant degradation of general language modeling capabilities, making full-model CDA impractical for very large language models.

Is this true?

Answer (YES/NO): NO